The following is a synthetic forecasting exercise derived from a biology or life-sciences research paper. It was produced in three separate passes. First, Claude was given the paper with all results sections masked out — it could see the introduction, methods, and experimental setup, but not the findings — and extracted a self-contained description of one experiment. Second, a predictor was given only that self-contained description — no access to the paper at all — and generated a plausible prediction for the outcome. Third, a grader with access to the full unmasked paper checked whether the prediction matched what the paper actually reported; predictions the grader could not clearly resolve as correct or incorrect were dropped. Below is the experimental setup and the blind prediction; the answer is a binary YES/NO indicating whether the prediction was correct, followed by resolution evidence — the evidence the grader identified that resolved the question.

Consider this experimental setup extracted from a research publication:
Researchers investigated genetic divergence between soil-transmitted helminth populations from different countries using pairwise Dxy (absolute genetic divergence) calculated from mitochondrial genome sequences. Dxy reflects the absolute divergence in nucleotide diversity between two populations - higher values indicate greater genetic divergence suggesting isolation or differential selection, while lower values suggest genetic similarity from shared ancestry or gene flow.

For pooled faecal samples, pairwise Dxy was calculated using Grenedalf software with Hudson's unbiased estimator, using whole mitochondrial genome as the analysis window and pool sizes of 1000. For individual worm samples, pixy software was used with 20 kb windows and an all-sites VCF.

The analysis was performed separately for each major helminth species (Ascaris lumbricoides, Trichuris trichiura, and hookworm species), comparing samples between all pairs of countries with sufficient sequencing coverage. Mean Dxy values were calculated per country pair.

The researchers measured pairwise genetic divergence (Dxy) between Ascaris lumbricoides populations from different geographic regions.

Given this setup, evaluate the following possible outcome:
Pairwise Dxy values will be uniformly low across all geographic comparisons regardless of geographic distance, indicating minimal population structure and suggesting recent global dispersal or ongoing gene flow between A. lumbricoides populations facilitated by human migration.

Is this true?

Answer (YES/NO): NO